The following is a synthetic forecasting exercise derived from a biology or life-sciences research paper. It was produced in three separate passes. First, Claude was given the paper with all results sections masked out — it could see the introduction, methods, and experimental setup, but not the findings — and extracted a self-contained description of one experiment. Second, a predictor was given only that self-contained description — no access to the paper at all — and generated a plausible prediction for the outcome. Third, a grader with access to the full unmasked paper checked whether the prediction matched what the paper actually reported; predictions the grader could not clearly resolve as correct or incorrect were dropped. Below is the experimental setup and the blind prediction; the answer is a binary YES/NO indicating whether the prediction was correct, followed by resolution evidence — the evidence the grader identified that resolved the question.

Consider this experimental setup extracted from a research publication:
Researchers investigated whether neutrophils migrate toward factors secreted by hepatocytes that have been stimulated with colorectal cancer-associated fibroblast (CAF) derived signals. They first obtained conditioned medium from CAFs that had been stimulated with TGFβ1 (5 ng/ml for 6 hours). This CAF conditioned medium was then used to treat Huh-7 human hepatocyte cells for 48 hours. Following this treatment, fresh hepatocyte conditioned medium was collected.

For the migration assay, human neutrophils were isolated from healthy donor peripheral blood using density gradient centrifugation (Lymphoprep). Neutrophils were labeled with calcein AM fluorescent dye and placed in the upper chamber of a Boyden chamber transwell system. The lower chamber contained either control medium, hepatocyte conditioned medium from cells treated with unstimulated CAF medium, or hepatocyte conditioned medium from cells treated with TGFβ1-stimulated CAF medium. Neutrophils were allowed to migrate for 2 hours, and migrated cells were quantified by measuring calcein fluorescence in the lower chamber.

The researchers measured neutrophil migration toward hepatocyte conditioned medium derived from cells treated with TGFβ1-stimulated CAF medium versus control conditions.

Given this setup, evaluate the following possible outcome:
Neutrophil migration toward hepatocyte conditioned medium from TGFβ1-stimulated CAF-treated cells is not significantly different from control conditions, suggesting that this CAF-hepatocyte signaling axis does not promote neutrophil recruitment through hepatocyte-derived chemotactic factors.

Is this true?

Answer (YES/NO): NO